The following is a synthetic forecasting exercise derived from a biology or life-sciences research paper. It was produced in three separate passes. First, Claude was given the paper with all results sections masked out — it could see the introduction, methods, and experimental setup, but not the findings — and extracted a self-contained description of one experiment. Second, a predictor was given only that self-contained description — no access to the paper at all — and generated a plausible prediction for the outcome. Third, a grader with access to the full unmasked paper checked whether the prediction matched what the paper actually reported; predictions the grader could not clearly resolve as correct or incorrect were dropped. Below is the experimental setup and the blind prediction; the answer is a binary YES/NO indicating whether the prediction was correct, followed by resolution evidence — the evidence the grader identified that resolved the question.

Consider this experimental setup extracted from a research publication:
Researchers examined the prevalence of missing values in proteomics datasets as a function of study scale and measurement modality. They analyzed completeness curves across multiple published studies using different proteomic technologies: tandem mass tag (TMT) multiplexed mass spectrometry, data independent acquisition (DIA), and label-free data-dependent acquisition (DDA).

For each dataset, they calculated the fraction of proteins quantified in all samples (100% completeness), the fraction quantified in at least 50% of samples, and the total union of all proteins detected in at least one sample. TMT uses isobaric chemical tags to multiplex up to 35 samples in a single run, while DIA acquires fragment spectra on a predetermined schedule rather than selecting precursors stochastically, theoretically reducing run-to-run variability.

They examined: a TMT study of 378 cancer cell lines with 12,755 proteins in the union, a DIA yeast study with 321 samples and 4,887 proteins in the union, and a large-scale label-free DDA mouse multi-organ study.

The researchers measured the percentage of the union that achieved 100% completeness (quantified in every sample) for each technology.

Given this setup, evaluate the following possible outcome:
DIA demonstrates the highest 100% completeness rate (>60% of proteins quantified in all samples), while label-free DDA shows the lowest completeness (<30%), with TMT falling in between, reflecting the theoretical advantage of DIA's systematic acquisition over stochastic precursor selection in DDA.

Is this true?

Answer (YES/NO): YES